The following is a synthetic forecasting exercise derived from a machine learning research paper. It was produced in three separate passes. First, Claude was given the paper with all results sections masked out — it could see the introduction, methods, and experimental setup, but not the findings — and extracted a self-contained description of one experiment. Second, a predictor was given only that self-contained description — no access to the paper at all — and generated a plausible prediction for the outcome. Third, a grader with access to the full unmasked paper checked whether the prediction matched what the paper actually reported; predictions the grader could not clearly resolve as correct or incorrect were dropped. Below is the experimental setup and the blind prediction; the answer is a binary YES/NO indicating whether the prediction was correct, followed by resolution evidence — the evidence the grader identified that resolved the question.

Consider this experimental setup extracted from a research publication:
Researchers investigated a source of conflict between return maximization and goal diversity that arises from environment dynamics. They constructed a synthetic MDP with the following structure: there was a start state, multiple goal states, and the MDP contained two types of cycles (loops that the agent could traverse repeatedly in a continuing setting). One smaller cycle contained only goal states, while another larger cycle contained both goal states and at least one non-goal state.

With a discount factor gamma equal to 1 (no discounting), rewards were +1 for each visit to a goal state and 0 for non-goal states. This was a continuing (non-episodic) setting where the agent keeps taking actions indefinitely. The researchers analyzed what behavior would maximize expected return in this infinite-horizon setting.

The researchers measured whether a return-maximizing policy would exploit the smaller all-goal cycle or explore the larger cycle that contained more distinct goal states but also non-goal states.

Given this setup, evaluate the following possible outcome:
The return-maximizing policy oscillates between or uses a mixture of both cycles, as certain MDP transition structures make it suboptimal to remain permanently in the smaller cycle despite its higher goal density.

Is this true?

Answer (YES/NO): NO